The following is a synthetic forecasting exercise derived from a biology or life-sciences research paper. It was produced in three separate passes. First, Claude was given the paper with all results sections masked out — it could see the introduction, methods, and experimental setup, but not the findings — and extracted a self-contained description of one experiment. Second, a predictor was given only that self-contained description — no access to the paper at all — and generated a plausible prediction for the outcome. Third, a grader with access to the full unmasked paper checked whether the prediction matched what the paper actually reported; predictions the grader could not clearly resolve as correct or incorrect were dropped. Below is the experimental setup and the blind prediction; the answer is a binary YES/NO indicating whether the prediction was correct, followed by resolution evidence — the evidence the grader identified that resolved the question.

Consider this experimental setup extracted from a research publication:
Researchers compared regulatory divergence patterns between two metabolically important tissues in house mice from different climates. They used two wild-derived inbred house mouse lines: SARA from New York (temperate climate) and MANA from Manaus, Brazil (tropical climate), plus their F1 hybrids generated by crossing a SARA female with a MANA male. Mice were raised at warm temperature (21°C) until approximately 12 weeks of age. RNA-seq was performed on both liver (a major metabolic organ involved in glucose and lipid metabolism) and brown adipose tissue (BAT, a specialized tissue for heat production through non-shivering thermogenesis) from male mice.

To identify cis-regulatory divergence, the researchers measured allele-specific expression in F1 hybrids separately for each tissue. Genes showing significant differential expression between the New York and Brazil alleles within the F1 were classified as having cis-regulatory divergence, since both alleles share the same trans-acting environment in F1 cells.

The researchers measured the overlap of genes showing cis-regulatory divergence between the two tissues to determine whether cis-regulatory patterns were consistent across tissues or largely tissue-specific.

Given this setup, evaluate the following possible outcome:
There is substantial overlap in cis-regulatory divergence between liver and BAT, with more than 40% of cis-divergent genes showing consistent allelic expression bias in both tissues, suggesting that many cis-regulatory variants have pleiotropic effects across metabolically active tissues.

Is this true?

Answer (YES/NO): NO